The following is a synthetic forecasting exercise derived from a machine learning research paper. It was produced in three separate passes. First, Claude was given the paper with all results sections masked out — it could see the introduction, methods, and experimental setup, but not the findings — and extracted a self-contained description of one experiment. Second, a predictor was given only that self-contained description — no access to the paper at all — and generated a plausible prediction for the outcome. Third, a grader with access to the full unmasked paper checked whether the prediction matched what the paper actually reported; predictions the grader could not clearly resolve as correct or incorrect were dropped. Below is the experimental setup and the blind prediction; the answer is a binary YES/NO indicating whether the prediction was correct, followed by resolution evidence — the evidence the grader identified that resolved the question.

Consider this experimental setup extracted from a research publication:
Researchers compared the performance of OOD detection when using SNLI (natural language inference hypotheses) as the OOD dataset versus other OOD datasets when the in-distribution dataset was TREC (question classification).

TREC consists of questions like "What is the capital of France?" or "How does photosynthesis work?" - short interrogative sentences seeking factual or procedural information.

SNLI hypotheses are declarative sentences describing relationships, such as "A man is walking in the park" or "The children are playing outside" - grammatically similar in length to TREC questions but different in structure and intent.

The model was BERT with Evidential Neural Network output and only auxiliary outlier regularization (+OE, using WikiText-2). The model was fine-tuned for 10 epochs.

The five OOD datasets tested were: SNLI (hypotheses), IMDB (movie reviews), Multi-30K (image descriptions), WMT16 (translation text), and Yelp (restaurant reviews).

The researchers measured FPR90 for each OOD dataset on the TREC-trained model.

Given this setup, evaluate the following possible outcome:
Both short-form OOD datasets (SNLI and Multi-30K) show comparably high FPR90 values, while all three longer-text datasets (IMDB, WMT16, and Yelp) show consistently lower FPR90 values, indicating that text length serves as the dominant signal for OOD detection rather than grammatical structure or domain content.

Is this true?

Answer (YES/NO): NO